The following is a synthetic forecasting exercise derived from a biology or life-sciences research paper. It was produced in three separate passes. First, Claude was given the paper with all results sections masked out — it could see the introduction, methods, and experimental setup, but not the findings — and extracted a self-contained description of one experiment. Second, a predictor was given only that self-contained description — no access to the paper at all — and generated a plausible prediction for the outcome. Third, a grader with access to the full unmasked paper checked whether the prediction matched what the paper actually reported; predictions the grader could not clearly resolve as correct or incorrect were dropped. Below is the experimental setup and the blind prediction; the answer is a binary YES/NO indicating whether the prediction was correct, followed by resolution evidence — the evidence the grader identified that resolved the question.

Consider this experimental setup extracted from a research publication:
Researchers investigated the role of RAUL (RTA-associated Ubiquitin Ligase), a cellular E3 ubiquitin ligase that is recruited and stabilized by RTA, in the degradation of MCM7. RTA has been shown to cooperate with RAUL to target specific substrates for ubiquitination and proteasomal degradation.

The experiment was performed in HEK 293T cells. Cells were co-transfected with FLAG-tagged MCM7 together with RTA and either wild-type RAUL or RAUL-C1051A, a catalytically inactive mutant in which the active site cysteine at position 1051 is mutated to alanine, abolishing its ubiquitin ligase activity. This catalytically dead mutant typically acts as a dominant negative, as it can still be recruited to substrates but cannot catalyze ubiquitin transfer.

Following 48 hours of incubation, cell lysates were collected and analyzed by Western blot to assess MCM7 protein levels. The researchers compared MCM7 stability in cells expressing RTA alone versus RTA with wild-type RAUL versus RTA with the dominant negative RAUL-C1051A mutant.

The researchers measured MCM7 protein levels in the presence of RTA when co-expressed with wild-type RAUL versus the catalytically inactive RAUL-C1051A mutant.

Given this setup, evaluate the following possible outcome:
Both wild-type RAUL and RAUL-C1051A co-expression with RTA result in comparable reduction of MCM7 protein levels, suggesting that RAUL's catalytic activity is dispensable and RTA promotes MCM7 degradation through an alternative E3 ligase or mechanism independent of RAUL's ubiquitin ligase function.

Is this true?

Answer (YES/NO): NO